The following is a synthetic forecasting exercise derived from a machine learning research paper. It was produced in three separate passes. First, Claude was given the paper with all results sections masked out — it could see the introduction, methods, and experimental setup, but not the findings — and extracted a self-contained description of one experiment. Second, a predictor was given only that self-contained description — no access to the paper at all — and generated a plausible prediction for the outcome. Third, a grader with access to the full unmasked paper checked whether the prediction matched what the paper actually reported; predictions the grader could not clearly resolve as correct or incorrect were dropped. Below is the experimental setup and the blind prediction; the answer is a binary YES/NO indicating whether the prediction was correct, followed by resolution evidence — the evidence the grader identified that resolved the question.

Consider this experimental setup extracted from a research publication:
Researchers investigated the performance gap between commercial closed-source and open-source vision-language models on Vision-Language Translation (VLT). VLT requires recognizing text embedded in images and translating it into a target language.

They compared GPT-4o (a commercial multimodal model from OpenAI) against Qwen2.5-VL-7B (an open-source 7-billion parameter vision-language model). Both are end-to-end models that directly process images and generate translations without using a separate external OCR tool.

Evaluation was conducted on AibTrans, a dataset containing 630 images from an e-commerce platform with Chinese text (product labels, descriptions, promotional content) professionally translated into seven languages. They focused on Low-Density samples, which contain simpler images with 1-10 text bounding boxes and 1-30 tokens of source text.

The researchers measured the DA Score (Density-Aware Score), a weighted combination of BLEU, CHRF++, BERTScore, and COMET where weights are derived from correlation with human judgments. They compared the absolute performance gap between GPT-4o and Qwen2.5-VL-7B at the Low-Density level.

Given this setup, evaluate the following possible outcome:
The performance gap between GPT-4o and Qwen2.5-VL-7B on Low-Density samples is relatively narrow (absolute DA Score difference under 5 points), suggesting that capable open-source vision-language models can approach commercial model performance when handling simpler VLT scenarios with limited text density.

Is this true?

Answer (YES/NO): YES